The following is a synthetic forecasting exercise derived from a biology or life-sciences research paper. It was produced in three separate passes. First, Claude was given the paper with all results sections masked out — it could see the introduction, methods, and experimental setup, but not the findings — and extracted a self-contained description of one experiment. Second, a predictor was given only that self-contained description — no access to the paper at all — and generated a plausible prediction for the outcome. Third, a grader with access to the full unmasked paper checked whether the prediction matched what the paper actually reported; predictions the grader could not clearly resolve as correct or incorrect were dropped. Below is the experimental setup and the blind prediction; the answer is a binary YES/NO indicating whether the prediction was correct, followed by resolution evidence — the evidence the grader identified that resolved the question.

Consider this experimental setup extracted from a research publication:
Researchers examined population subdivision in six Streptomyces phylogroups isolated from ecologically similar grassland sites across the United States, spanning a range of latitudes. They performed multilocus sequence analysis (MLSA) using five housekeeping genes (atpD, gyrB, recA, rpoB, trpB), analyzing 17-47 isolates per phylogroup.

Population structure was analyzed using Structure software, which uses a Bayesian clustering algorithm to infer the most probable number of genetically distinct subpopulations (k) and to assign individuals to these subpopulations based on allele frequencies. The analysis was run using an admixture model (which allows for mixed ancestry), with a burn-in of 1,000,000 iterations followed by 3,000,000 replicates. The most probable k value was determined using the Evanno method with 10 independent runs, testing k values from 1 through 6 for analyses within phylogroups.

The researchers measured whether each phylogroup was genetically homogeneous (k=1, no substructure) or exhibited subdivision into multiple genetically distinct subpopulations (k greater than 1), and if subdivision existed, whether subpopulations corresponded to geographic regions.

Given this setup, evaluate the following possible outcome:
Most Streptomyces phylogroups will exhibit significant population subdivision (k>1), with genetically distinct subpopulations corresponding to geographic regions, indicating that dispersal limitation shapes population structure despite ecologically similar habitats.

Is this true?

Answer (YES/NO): YES